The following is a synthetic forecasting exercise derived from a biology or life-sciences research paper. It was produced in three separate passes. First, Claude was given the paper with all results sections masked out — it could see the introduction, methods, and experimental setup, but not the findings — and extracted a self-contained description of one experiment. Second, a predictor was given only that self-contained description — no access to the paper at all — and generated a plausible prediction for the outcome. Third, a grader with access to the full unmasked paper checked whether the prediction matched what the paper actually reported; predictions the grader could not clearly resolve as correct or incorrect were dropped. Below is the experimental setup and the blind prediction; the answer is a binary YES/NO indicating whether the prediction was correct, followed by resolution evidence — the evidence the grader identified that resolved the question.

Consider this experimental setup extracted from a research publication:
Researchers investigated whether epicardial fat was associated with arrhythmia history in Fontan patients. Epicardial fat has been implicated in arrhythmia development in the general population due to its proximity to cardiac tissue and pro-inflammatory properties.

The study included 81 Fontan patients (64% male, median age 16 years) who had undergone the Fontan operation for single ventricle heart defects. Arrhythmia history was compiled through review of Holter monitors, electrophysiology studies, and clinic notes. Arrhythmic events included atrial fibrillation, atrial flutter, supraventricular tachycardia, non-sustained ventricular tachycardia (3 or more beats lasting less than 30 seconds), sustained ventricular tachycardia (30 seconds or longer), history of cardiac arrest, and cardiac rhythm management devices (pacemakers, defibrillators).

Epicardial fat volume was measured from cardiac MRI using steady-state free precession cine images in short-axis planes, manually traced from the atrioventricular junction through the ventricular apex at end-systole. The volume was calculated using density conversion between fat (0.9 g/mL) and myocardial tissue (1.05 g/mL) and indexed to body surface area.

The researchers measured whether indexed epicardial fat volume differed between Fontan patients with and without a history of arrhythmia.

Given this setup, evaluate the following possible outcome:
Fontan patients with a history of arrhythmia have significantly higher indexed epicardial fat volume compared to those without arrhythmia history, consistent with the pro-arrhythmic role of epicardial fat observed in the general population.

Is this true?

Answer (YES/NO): NO